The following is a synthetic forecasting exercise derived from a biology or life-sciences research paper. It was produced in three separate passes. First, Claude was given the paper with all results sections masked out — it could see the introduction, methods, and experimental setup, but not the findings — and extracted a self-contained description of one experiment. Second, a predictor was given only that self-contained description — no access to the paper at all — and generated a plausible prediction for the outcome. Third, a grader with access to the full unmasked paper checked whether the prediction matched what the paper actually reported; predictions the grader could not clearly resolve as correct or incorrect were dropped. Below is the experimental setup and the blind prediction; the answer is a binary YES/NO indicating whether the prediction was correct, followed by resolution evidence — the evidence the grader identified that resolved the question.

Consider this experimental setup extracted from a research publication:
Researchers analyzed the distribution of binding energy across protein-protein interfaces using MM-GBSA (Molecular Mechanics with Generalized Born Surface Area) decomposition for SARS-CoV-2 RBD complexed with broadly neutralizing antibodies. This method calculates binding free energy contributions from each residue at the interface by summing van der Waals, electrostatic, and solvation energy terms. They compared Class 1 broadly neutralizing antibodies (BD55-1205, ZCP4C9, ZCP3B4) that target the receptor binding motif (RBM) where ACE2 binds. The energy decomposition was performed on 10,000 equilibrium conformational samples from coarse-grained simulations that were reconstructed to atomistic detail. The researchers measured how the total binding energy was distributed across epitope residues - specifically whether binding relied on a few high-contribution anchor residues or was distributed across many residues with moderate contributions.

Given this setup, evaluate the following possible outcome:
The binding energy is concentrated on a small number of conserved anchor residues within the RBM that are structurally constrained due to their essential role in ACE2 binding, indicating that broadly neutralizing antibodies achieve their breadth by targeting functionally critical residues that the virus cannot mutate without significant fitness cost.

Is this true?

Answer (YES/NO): NO